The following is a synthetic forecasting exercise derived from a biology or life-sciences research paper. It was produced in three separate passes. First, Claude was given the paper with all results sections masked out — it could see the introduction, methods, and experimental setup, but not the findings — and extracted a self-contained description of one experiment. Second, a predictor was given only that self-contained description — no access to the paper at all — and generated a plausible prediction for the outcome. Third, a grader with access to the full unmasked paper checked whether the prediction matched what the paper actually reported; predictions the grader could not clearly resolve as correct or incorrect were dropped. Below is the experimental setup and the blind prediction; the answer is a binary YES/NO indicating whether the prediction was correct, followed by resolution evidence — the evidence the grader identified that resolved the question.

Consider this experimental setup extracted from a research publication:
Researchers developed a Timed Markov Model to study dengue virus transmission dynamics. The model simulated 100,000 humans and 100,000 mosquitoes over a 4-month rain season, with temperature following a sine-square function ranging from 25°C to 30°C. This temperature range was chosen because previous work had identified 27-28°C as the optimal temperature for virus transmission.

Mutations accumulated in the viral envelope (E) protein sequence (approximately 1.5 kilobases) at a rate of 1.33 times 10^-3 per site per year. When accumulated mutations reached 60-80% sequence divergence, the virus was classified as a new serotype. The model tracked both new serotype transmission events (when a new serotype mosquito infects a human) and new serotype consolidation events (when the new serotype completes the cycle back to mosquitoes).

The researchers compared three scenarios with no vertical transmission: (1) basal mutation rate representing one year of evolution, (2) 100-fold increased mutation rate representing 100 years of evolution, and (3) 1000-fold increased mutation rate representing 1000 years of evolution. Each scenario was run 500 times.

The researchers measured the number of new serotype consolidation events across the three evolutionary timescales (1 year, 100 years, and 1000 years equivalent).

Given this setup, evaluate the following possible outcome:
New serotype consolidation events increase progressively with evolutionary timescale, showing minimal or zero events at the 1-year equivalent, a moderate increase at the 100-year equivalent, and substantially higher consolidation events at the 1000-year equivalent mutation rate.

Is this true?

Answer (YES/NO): NO